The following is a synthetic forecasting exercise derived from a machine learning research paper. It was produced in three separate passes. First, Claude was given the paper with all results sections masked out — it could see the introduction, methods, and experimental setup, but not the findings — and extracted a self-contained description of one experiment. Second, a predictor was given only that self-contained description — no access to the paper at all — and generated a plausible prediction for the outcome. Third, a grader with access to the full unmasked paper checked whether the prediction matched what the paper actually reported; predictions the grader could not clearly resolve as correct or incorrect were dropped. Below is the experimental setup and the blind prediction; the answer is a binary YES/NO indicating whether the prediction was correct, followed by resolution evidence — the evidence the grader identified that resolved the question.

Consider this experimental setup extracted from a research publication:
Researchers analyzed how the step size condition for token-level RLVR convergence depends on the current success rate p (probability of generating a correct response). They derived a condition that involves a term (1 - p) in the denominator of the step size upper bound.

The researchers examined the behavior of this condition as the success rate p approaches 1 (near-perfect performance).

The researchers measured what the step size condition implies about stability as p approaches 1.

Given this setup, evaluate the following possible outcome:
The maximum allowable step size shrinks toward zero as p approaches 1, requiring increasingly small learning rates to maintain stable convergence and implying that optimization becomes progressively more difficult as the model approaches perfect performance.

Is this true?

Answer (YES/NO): YES